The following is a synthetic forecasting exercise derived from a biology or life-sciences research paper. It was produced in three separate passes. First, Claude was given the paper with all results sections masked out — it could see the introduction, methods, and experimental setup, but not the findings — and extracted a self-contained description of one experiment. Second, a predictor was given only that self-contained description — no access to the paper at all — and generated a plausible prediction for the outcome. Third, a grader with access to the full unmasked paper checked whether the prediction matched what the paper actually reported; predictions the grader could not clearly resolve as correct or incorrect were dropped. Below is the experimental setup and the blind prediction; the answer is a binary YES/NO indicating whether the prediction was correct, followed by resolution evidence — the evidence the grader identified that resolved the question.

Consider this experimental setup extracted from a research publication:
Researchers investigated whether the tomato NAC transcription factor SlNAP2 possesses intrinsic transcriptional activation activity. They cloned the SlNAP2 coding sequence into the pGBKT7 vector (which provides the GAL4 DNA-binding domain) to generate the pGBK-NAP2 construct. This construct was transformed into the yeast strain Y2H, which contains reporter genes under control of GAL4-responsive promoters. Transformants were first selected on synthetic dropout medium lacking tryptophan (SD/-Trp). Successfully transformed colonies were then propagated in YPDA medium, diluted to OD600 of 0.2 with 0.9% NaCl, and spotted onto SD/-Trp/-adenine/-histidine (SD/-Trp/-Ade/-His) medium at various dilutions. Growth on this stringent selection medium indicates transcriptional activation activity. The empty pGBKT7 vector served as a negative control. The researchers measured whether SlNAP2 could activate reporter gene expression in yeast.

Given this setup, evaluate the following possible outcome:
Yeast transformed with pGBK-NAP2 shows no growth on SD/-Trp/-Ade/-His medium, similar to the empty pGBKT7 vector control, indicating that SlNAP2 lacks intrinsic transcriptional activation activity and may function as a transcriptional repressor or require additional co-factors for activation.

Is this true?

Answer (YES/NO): NO